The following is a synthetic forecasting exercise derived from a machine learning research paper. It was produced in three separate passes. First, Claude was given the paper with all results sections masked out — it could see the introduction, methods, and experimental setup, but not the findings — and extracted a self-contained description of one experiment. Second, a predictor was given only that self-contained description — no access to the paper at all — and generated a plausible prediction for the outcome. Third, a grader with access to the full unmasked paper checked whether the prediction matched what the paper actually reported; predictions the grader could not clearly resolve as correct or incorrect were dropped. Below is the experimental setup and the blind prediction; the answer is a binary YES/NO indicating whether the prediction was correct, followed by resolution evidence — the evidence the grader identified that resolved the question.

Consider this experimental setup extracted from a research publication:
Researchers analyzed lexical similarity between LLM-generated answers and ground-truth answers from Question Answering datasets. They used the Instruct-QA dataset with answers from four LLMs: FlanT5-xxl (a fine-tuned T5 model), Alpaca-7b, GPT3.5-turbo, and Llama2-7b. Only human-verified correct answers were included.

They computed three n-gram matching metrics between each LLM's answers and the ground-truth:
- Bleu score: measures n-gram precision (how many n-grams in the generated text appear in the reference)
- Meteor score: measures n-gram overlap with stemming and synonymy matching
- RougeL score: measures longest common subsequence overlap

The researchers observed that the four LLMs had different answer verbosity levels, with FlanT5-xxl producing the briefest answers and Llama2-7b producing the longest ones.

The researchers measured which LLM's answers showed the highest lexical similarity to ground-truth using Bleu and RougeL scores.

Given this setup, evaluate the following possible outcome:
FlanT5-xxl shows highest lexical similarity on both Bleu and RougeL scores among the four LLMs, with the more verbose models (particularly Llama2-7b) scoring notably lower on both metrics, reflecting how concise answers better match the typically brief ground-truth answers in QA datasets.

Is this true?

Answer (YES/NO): YES